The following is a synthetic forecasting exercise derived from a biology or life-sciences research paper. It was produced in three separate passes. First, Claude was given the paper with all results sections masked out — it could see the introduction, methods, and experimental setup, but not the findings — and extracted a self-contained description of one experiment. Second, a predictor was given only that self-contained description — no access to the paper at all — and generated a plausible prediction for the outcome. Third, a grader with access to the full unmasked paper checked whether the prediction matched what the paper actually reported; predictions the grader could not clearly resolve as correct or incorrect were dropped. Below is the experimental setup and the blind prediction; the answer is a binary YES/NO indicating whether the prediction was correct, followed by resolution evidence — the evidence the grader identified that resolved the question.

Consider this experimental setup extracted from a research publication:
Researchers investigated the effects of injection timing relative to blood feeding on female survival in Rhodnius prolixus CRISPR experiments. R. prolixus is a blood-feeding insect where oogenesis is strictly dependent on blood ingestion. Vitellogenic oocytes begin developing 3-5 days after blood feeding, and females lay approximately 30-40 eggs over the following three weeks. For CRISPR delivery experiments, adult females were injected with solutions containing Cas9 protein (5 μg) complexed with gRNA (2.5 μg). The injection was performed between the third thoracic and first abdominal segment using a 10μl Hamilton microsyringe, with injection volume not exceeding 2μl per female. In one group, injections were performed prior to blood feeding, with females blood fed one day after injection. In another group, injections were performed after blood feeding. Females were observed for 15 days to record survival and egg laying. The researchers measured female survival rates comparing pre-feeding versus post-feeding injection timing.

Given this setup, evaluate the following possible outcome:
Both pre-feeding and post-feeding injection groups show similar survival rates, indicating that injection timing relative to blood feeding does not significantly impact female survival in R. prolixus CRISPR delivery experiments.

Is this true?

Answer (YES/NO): NO